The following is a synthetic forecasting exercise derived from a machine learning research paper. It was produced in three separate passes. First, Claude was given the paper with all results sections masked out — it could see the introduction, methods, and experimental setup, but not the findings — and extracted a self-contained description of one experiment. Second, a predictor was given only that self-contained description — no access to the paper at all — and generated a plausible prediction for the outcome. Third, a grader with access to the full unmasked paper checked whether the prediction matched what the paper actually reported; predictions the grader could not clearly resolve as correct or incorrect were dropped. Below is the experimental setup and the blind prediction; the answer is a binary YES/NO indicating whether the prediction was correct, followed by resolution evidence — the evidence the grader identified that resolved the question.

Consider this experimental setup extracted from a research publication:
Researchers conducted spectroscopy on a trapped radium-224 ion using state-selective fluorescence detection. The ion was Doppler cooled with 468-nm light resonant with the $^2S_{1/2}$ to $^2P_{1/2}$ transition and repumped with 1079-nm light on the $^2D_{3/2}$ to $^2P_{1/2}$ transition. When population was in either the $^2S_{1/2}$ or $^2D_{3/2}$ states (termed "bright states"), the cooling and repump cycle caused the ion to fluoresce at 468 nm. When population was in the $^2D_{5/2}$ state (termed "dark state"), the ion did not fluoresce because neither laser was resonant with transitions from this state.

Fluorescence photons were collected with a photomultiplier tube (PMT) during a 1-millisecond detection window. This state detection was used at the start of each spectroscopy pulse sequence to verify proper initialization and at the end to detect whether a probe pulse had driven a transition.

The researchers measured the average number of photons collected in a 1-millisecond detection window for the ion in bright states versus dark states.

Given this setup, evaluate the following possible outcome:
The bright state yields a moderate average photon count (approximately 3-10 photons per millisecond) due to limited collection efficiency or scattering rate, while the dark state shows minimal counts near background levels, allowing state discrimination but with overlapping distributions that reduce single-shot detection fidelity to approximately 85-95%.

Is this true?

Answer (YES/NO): NO